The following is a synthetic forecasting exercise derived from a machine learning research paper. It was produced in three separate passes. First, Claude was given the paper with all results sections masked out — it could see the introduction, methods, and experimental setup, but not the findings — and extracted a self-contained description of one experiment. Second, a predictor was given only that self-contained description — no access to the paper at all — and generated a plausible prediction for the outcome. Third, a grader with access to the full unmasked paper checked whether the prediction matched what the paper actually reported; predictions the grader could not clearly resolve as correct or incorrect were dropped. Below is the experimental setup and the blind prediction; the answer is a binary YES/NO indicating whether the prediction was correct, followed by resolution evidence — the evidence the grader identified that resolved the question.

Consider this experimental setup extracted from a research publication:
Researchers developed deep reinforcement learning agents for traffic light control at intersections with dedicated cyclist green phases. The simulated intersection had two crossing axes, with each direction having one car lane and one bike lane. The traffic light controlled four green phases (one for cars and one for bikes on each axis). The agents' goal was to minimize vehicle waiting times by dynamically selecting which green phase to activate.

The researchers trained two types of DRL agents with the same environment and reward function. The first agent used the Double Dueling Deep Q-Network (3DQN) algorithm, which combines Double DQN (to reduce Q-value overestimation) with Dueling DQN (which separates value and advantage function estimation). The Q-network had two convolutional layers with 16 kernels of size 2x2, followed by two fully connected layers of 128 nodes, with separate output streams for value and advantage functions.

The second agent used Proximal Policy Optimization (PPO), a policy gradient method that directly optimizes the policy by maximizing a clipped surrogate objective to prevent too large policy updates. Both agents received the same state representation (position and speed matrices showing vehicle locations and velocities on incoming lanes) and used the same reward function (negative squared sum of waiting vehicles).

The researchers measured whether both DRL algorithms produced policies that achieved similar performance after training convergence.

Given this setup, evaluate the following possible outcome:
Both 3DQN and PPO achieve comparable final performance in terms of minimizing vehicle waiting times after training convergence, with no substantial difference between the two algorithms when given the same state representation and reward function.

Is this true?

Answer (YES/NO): NO